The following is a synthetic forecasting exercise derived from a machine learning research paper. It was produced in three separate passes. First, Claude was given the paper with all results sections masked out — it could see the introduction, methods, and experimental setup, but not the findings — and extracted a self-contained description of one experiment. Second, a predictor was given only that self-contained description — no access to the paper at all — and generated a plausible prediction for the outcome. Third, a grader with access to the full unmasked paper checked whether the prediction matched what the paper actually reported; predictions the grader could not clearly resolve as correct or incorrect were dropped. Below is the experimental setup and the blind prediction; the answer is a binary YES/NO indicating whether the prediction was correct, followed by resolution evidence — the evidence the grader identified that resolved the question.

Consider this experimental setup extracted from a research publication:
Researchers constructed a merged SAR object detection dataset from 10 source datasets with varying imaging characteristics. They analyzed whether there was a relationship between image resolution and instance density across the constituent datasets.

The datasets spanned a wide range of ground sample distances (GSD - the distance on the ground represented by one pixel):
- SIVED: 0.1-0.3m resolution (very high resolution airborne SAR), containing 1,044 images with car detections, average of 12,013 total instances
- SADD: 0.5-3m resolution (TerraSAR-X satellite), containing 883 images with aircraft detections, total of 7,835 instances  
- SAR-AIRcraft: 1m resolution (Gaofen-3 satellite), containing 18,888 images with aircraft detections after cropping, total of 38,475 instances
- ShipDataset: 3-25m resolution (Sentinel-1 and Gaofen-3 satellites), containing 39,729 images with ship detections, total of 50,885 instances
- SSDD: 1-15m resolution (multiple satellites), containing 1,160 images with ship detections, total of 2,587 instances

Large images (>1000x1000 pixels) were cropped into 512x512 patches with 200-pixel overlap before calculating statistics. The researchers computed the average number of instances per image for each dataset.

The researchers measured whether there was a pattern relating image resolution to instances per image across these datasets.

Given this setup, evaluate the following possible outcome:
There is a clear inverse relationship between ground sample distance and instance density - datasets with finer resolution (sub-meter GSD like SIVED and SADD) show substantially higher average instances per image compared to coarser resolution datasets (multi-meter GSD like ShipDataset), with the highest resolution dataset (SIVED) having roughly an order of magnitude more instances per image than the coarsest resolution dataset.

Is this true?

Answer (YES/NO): NO